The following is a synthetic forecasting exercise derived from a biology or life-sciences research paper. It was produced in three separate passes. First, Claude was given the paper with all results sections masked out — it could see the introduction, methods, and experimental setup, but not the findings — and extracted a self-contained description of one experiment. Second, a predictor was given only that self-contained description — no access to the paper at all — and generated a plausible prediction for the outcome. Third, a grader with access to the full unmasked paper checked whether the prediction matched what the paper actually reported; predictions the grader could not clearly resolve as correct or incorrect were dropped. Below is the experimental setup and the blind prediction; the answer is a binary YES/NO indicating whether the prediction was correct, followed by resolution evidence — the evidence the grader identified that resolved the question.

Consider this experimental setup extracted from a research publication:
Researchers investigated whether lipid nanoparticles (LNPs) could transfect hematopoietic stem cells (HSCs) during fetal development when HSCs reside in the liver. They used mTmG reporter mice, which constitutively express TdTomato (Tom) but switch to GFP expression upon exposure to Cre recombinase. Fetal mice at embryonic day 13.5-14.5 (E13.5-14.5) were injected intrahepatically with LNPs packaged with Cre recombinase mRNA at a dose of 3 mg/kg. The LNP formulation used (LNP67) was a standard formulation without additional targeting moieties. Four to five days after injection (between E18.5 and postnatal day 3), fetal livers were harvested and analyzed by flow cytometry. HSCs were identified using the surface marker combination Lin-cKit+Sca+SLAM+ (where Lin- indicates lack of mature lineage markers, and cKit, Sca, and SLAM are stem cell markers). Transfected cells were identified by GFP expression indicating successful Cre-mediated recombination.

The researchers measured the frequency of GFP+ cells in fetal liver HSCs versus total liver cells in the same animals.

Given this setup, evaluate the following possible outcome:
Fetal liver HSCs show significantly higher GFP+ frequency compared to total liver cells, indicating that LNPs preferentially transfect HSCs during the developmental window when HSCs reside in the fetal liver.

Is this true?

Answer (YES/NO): NO